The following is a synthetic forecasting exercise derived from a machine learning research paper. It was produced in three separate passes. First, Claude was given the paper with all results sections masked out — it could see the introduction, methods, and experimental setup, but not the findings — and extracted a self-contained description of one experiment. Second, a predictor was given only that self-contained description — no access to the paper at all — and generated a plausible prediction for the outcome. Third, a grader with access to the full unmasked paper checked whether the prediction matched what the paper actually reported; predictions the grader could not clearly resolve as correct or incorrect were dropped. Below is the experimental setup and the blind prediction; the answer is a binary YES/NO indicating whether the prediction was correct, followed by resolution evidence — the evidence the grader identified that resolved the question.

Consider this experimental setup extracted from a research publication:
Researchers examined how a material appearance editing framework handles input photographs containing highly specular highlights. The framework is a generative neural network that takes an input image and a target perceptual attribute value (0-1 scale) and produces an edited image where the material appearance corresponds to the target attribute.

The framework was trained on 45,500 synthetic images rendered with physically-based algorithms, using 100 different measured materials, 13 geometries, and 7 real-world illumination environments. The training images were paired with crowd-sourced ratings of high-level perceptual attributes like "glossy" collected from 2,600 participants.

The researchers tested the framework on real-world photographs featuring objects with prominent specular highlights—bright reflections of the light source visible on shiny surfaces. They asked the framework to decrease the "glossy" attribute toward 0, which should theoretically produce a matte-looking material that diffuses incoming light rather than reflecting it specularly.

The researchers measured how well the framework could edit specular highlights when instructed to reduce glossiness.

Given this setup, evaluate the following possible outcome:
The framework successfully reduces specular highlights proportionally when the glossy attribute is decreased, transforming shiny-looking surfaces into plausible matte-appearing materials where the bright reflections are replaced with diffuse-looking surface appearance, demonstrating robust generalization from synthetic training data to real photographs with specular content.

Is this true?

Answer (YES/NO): NO